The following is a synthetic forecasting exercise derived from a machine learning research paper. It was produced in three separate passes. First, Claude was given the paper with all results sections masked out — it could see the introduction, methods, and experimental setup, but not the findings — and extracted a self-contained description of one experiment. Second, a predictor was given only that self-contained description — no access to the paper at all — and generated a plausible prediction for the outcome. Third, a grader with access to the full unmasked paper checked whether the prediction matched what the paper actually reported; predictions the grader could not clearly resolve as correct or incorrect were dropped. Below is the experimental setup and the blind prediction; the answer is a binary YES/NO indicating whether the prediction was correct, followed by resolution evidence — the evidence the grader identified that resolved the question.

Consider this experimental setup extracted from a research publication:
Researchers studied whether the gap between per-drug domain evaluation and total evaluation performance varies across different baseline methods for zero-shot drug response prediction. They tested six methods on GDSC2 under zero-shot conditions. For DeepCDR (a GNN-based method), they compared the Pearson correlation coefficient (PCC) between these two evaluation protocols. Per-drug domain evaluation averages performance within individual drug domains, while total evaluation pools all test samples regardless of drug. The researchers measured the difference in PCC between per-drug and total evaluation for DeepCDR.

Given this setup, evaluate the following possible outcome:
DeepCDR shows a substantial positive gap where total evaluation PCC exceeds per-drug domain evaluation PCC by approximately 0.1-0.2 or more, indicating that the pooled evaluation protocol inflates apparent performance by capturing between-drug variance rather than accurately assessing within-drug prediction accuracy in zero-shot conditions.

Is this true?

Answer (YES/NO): NO